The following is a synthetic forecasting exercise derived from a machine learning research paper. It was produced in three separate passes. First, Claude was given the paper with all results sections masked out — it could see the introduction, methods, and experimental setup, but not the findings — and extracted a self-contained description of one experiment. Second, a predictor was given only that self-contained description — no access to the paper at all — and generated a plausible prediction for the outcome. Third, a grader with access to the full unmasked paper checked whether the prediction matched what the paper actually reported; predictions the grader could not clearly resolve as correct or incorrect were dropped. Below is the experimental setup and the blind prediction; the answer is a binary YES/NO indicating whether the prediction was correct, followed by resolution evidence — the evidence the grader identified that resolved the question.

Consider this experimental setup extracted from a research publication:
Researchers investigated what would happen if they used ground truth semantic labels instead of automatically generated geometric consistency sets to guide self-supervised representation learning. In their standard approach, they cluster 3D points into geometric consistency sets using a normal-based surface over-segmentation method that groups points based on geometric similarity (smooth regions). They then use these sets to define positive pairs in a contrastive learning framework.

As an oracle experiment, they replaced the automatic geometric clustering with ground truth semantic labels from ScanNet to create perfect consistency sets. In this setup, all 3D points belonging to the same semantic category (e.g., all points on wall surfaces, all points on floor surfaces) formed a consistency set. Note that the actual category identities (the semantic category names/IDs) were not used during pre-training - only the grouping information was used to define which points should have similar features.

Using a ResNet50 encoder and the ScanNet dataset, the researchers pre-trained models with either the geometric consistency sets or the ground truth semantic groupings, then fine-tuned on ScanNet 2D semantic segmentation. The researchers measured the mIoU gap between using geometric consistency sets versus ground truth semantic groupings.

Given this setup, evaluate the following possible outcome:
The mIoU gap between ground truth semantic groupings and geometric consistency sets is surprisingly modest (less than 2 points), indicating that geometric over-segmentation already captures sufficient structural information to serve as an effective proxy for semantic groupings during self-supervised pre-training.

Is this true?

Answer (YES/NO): NO